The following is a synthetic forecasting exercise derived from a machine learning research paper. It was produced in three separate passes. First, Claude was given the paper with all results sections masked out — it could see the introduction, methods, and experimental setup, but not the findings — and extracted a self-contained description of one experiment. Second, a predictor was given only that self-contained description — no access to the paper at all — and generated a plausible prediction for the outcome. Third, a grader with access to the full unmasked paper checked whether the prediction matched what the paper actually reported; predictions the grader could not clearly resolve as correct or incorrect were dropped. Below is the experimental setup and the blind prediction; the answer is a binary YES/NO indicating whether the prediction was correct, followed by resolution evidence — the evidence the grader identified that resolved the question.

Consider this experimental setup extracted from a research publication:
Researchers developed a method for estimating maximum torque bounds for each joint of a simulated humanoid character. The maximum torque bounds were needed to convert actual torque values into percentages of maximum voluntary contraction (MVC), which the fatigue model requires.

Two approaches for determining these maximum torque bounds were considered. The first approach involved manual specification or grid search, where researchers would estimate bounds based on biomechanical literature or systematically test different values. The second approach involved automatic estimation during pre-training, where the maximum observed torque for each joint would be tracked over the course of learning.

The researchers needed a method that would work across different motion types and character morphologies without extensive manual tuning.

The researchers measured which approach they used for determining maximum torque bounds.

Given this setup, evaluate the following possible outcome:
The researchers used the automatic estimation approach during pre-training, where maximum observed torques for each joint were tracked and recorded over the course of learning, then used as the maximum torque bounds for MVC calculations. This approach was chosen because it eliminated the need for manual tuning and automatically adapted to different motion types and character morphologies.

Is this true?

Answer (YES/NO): YES